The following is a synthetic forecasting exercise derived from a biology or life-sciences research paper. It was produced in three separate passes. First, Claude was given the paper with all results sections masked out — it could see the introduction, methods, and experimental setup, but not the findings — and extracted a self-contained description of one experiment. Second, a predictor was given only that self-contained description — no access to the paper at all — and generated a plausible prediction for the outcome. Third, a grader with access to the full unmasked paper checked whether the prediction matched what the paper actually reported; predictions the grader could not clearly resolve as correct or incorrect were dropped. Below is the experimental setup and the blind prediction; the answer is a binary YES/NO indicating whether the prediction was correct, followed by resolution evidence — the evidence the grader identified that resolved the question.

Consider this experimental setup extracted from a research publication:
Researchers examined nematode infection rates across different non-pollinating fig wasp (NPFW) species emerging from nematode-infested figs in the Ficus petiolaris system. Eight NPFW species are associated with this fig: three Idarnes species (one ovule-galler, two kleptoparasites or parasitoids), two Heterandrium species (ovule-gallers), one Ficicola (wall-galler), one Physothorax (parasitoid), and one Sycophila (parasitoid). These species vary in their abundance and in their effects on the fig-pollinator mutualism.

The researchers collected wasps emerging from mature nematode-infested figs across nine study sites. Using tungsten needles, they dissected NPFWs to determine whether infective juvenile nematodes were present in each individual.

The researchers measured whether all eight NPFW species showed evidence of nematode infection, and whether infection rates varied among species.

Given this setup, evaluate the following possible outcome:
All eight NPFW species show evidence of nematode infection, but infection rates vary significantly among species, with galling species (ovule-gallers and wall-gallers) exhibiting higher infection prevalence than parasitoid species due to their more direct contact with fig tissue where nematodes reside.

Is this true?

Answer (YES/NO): NO